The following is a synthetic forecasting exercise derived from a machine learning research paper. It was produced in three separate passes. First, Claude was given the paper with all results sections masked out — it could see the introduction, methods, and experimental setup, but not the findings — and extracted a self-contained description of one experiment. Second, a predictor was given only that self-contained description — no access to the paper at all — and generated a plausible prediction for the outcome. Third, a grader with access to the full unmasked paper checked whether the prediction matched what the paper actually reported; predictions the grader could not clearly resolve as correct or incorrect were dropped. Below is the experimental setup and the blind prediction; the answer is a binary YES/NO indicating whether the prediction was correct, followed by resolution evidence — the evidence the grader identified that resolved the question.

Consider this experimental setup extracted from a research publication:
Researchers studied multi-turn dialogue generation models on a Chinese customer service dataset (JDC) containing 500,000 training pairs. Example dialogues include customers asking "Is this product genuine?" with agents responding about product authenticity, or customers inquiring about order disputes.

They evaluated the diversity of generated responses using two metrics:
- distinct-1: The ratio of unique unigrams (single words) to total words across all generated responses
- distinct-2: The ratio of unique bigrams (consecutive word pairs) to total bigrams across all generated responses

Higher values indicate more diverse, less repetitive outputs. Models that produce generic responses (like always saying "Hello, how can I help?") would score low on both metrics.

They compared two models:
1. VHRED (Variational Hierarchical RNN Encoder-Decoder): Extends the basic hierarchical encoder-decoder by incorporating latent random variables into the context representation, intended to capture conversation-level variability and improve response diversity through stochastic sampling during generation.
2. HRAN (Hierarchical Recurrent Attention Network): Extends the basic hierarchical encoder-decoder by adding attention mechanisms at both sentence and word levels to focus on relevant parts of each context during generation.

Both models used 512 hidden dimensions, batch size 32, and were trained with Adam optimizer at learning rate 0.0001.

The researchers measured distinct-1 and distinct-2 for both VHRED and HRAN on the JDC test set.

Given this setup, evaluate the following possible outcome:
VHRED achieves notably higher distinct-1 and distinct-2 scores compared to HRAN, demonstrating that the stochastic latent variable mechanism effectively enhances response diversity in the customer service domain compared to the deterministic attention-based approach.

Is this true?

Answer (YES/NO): NO